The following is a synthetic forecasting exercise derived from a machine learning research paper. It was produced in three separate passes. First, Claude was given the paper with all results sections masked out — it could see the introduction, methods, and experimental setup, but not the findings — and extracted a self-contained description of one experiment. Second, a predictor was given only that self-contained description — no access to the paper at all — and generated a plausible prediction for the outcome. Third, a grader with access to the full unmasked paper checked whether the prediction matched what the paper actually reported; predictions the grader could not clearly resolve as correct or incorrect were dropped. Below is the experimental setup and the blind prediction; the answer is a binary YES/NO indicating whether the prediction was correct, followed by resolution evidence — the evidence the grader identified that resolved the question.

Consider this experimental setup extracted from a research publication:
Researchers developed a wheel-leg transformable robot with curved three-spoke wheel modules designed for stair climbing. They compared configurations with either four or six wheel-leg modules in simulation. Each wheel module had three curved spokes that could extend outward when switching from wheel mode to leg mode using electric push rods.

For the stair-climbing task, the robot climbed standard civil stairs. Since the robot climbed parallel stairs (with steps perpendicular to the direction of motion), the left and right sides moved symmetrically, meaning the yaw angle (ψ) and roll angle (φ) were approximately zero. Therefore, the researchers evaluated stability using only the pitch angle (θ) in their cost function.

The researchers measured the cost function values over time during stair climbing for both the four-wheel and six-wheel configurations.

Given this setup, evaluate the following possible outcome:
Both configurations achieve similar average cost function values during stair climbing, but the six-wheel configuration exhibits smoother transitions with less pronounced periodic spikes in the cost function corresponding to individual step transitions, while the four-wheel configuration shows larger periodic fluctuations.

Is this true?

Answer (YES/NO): NO